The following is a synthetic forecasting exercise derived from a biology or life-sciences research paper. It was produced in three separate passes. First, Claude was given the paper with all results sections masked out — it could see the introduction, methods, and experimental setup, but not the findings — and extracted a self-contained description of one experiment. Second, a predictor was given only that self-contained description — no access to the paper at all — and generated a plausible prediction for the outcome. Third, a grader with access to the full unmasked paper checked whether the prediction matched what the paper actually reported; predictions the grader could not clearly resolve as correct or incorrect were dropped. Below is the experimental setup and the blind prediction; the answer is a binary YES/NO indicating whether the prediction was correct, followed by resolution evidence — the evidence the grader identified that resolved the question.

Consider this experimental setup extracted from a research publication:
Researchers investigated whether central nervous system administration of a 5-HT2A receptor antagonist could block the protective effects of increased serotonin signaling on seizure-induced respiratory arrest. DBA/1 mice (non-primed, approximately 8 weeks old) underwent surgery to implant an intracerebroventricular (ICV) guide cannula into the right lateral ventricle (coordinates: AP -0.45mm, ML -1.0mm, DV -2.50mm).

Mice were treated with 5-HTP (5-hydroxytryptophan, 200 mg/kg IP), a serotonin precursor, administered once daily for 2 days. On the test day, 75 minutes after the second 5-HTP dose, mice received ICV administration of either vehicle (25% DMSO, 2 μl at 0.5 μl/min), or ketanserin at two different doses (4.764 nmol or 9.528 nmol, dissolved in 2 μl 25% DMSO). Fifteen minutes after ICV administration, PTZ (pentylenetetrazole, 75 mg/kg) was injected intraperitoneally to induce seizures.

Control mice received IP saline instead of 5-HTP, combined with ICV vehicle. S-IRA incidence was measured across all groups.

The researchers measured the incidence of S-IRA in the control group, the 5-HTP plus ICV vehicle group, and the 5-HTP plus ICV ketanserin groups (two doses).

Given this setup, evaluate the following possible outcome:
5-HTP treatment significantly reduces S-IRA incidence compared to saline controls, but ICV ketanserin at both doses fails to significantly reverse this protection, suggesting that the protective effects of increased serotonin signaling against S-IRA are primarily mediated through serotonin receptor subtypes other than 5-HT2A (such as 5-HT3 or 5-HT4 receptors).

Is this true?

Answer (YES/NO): NO